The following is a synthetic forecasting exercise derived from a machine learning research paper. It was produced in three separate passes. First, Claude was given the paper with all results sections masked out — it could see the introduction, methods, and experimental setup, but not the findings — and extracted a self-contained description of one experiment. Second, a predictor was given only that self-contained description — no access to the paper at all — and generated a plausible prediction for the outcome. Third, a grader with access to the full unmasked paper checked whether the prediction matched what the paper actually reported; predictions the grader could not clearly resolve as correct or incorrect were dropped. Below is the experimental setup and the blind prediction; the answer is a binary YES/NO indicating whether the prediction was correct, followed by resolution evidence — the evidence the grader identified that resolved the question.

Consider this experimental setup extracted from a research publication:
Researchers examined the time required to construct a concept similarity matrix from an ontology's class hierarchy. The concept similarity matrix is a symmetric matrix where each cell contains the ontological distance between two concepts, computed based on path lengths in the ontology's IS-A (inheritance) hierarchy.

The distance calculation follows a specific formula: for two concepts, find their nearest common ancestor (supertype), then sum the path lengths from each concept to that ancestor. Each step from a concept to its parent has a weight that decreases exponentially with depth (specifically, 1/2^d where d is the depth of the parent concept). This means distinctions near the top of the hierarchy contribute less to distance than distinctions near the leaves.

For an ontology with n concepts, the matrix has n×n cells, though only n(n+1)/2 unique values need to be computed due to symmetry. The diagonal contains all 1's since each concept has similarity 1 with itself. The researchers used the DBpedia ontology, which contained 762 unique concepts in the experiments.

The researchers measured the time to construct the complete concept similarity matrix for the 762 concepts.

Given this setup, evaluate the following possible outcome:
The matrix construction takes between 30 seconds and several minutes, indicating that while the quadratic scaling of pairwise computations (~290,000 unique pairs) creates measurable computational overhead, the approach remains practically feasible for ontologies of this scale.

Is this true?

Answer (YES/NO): NO